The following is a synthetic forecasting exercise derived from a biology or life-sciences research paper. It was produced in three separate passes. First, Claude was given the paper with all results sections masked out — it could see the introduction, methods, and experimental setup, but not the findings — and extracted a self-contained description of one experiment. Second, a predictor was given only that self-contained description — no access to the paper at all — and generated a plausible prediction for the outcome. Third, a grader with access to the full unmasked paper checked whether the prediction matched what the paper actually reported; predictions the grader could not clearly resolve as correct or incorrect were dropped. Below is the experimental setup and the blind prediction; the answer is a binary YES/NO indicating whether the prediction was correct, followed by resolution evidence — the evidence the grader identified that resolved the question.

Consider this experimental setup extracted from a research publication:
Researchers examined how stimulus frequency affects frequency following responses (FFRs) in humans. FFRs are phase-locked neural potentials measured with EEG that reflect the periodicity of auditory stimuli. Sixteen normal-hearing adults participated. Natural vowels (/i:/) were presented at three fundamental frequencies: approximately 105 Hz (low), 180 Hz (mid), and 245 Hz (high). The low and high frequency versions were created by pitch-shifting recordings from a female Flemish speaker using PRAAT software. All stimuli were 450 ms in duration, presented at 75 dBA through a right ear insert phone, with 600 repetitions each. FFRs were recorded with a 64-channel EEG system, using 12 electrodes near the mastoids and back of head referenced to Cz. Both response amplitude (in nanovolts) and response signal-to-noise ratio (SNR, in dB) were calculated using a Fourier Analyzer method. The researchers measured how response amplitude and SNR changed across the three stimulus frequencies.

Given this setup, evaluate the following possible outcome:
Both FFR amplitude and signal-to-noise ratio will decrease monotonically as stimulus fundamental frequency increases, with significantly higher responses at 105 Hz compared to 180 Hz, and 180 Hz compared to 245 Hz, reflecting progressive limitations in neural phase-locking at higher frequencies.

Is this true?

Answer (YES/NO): NO